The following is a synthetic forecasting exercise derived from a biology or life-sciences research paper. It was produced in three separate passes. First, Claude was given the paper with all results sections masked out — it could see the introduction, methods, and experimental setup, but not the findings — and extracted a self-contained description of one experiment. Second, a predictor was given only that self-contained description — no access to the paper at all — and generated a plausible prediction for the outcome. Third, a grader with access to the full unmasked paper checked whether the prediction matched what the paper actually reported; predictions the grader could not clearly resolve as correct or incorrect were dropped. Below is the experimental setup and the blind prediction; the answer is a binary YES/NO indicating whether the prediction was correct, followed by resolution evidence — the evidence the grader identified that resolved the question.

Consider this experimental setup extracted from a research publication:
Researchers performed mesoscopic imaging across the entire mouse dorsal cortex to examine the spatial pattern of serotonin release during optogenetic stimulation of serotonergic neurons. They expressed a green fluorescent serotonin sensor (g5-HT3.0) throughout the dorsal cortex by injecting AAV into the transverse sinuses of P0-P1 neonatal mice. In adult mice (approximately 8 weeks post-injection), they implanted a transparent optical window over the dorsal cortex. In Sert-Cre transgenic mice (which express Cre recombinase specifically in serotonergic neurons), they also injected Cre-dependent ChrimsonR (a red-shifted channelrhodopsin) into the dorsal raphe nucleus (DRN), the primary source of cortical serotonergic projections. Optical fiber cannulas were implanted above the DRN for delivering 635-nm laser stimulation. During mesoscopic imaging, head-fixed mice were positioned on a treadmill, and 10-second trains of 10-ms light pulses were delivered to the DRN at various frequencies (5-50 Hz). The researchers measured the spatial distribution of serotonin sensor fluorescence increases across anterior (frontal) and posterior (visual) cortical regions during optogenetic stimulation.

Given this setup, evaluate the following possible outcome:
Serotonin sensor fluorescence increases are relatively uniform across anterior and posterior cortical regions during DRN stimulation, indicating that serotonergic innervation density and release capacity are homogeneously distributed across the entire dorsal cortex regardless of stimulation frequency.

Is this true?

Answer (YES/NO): NO